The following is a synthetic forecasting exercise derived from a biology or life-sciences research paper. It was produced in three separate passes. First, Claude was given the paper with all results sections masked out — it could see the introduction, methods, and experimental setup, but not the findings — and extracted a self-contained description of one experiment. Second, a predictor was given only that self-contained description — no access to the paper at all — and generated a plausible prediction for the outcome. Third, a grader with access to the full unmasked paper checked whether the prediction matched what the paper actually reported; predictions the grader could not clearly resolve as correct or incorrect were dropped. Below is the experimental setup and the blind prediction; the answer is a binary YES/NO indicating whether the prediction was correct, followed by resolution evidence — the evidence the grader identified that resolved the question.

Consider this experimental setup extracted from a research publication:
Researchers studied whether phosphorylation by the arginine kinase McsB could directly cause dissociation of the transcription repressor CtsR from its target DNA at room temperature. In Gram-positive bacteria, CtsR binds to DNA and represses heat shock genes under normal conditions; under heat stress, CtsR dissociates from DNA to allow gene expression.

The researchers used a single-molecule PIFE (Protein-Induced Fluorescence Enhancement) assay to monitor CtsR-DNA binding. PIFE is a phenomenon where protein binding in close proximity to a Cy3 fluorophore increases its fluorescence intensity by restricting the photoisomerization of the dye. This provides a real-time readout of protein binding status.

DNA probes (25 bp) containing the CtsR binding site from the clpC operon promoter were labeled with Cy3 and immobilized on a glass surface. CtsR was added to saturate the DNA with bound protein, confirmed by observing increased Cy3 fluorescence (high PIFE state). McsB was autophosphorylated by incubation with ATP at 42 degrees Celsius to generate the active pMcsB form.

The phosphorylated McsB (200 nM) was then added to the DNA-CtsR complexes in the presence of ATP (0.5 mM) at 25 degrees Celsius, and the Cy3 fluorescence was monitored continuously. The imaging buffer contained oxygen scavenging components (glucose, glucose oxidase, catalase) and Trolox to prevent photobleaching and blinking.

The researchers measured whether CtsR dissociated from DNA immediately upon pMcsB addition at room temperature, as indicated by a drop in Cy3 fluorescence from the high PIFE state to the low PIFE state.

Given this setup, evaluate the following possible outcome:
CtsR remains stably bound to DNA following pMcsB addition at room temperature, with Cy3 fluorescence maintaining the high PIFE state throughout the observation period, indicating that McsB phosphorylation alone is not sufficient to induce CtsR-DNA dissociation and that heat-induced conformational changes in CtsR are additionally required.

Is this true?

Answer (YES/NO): YES